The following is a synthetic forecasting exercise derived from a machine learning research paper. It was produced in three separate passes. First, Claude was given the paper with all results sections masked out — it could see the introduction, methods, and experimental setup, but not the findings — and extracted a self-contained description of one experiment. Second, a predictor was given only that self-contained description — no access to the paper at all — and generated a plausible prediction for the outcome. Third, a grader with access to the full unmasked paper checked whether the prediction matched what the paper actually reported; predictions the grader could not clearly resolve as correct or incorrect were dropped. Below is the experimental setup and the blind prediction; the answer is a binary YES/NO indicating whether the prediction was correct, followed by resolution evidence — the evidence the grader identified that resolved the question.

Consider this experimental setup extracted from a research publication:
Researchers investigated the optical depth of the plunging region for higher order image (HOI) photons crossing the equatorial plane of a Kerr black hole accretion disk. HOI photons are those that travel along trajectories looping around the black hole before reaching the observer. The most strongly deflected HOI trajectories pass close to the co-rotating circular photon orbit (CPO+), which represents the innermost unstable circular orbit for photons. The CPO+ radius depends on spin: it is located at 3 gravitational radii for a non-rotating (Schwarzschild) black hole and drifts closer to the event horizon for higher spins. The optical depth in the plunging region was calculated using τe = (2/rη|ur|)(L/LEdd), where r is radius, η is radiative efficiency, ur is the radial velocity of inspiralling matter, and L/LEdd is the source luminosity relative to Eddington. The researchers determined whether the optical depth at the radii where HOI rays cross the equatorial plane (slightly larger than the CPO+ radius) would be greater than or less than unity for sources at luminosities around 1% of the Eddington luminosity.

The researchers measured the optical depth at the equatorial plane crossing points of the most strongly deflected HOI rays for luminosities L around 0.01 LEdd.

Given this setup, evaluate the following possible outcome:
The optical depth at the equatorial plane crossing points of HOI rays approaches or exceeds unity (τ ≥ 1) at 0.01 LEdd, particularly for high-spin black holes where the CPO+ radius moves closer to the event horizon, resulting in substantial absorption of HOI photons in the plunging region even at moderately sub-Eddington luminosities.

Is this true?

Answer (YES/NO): NO